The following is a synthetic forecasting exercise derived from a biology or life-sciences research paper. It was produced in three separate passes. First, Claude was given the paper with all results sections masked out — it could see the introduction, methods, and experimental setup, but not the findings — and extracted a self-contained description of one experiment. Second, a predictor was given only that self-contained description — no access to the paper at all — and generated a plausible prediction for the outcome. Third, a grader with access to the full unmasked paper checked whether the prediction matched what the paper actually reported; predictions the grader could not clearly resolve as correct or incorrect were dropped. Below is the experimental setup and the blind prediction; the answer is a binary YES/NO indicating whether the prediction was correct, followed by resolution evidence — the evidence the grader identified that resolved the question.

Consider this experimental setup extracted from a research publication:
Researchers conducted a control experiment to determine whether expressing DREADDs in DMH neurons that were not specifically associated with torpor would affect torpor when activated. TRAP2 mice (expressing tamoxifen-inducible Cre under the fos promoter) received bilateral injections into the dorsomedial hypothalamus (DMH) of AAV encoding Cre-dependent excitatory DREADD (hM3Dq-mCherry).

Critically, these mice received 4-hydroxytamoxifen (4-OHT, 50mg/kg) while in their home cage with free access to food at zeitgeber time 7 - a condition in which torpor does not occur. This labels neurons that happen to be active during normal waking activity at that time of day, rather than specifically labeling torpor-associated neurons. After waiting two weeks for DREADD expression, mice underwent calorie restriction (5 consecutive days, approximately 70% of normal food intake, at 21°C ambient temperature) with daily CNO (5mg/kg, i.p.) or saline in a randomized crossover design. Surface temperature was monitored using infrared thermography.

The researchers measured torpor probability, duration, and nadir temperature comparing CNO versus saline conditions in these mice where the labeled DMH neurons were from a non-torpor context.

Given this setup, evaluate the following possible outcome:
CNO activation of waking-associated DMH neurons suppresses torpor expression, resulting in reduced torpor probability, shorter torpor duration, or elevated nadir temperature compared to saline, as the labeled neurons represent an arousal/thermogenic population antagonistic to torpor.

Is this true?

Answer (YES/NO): NO